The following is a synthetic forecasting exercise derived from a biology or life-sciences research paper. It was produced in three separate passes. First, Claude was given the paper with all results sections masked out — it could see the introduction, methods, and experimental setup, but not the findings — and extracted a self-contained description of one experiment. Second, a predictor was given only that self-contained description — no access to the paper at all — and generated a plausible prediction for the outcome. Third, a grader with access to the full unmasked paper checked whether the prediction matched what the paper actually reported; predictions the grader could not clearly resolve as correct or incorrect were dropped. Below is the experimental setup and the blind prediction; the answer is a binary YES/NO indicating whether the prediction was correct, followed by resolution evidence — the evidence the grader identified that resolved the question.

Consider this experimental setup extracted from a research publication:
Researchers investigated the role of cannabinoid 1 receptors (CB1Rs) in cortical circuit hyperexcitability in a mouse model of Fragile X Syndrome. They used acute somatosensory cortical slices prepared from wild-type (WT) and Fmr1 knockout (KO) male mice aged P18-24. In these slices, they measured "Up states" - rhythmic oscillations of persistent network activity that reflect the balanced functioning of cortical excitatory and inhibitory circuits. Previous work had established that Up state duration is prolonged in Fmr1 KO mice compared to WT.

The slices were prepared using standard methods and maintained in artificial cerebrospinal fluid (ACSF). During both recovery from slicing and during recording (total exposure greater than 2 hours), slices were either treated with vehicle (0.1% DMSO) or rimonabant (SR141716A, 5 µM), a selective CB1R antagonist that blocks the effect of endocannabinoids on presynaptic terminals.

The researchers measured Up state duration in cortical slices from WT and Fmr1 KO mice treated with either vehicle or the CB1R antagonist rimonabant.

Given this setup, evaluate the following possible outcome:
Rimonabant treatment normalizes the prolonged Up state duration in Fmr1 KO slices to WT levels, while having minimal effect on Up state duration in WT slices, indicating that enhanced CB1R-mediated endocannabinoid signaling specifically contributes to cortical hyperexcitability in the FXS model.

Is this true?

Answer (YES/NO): YES